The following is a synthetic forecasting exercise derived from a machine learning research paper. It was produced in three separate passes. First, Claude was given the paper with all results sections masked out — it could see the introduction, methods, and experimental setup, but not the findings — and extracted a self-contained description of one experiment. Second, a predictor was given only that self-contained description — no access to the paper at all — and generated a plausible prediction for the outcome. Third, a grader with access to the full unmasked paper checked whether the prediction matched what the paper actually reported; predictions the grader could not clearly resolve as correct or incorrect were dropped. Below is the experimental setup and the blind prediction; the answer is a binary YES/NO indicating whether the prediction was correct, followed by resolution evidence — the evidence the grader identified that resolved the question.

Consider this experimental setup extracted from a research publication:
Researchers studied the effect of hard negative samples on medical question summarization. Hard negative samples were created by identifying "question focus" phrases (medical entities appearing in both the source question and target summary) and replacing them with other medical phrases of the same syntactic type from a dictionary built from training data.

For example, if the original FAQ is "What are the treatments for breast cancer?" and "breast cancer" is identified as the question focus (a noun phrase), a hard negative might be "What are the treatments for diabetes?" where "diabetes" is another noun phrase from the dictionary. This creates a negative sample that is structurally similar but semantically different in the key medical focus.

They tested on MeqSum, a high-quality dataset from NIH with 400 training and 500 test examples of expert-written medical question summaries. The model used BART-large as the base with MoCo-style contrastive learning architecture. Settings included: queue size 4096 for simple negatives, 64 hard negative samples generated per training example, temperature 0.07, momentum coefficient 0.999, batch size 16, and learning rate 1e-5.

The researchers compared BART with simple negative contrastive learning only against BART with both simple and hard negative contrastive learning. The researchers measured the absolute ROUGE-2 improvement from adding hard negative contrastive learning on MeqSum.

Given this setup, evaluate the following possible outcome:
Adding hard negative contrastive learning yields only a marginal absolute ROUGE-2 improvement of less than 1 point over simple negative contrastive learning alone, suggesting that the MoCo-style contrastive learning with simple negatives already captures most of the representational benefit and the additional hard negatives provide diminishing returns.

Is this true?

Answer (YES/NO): YES